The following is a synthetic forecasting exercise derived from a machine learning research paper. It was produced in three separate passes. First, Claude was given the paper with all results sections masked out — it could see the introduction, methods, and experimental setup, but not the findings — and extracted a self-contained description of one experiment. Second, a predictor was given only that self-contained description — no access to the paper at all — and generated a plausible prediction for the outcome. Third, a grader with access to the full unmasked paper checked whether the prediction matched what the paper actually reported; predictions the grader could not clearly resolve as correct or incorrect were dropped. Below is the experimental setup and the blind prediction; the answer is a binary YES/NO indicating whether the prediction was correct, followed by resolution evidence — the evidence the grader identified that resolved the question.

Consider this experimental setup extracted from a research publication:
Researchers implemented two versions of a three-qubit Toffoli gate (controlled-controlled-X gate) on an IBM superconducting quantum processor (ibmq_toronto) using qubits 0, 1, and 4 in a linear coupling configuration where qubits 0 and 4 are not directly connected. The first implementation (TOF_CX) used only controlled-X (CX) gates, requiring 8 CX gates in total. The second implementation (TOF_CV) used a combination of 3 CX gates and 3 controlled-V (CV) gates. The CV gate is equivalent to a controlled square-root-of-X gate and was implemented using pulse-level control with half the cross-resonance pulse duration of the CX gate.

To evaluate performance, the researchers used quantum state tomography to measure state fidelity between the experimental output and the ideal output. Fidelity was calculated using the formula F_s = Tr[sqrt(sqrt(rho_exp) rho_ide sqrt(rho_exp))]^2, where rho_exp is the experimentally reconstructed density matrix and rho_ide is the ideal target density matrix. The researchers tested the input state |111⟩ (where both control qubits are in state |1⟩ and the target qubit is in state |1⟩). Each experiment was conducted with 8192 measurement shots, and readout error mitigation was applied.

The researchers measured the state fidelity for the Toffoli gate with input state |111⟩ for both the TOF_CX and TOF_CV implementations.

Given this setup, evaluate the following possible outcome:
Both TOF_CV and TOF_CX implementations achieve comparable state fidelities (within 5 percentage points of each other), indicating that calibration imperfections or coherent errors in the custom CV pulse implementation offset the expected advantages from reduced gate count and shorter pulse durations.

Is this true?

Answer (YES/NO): YES